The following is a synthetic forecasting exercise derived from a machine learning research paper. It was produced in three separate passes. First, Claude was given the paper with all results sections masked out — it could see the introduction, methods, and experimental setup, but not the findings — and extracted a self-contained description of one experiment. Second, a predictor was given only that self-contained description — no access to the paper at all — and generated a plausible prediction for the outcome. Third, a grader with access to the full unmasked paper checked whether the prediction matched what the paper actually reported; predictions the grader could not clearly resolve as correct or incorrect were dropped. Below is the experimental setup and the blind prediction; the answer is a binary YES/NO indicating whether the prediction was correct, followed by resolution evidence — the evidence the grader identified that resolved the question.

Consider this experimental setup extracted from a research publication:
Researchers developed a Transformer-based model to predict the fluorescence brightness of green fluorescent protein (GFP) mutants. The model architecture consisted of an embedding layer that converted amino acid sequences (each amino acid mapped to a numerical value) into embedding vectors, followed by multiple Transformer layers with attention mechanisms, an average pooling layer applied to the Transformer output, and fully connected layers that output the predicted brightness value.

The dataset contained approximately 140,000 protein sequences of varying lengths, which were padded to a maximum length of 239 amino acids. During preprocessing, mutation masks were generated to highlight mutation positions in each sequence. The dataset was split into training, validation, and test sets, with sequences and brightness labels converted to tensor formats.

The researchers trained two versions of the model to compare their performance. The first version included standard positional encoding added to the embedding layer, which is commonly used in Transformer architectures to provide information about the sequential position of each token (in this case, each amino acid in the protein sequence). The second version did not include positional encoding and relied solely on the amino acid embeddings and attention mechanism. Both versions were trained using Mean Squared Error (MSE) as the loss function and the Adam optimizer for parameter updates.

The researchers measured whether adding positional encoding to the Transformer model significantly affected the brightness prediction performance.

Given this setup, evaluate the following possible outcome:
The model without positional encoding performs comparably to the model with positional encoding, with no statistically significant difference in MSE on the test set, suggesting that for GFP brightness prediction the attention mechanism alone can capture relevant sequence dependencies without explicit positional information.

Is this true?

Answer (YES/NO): YES